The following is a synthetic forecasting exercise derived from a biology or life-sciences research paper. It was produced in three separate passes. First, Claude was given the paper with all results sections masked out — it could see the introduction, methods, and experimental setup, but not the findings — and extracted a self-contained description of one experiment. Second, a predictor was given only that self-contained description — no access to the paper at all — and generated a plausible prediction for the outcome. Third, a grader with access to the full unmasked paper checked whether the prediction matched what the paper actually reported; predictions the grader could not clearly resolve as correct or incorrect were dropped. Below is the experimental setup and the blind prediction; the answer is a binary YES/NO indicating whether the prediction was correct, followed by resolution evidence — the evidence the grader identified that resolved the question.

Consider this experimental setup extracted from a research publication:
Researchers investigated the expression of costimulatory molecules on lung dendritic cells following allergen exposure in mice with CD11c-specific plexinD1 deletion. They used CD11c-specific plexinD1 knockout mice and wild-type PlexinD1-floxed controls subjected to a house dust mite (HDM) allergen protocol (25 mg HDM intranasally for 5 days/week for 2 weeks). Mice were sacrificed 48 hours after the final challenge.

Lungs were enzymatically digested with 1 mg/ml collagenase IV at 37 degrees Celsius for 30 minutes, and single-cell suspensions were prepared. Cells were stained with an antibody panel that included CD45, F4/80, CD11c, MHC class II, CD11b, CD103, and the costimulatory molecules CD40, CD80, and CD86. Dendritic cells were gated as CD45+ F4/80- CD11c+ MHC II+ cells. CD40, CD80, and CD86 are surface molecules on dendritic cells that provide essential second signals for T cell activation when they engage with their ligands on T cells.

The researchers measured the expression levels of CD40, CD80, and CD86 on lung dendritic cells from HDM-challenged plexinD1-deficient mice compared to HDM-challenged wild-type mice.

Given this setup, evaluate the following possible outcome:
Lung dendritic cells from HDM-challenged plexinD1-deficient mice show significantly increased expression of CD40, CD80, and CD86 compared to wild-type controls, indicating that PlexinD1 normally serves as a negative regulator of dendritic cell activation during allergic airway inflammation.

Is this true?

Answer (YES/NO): NO